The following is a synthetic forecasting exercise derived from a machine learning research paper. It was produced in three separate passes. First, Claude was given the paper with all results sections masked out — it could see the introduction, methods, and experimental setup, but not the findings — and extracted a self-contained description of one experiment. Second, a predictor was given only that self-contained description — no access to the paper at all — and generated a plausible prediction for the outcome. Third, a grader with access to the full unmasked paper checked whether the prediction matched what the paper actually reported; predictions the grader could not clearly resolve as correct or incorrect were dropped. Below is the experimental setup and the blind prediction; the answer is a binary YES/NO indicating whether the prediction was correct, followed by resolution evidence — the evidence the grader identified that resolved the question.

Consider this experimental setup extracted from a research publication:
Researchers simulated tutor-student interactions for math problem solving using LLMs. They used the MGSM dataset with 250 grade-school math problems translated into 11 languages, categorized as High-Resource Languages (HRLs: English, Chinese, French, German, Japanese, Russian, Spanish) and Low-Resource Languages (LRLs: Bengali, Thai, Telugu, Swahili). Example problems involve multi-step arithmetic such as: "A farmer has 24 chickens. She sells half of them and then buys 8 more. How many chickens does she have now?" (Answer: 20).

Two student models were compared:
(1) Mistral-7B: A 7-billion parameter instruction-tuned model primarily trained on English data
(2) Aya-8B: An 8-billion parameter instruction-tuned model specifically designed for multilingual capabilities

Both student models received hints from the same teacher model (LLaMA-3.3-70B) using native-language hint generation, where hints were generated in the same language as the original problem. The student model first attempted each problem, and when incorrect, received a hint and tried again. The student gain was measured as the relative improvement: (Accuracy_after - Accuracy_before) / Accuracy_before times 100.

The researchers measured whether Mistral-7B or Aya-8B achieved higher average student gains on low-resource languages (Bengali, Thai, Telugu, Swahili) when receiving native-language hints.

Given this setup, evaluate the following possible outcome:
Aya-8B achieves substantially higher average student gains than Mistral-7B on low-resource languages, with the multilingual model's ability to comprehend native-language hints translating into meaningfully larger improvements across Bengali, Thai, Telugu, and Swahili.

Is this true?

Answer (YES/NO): YES